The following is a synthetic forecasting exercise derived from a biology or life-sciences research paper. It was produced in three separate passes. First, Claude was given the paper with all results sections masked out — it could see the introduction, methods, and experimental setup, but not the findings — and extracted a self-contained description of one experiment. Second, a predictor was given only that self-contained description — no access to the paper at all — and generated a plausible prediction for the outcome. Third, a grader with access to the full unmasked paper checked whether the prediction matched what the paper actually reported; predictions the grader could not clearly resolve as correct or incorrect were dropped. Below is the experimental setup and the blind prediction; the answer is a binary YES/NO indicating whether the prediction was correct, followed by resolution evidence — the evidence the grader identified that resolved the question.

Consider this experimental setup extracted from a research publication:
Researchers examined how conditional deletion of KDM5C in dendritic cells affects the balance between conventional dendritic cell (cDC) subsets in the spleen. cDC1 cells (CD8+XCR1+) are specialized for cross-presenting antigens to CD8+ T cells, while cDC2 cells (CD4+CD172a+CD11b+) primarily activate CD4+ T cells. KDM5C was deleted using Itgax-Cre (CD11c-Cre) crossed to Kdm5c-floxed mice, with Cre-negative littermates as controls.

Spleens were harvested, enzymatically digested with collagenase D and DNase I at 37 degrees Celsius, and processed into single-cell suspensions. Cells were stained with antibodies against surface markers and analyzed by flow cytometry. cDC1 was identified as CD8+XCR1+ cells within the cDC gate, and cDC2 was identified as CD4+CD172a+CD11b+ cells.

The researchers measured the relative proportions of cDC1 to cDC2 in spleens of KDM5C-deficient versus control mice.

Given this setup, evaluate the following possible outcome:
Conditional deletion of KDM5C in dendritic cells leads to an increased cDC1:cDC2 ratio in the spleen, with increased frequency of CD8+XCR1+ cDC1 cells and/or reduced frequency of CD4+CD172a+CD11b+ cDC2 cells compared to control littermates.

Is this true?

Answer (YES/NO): YES